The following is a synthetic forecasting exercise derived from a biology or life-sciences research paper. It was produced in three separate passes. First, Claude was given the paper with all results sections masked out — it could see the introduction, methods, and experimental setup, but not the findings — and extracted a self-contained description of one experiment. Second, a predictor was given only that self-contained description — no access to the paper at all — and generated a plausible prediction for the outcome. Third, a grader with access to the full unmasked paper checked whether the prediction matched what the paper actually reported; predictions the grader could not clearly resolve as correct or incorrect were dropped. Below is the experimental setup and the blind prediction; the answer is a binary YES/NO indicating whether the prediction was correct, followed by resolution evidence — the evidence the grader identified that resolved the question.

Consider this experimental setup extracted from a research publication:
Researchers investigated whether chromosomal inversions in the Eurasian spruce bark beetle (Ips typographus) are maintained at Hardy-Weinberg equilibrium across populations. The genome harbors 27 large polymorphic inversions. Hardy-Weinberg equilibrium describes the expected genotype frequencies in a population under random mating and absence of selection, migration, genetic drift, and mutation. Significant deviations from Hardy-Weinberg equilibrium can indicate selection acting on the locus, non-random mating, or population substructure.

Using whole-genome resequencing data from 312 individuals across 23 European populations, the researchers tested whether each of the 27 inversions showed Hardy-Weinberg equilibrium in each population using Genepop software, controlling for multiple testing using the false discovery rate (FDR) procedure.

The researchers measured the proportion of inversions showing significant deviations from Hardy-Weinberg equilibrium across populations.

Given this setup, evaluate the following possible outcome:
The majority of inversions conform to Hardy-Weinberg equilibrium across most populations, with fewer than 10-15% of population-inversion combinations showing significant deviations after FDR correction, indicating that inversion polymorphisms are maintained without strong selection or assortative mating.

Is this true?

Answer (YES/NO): YES